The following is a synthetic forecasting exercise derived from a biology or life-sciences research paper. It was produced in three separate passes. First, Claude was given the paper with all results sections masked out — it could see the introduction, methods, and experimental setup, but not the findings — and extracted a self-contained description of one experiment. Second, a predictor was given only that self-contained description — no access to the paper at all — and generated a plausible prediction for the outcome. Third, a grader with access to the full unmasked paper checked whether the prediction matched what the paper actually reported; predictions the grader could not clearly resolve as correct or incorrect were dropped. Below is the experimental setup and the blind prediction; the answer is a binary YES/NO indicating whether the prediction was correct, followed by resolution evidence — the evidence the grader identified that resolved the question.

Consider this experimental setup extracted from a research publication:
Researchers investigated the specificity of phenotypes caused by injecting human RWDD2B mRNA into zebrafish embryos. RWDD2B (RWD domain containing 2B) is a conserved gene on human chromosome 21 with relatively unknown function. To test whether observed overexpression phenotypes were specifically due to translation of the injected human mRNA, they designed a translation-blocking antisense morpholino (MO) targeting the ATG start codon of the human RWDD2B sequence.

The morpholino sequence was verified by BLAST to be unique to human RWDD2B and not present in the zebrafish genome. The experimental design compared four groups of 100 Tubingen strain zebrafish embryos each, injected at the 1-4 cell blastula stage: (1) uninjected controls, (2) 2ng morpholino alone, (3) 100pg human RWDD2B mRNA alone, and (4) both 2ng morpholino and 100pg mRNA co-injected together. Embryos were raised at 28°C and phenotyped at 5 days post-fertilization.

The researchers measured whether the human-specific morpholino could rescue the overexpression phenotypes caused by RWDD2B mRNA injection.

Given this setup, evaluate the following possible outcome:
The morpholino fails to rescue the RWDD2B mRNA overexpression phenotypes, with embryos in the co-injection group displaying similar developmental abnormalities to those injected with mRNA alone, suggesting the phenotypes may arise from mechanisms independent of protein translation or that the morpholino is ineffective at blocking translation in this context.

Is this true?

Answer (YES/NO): NO